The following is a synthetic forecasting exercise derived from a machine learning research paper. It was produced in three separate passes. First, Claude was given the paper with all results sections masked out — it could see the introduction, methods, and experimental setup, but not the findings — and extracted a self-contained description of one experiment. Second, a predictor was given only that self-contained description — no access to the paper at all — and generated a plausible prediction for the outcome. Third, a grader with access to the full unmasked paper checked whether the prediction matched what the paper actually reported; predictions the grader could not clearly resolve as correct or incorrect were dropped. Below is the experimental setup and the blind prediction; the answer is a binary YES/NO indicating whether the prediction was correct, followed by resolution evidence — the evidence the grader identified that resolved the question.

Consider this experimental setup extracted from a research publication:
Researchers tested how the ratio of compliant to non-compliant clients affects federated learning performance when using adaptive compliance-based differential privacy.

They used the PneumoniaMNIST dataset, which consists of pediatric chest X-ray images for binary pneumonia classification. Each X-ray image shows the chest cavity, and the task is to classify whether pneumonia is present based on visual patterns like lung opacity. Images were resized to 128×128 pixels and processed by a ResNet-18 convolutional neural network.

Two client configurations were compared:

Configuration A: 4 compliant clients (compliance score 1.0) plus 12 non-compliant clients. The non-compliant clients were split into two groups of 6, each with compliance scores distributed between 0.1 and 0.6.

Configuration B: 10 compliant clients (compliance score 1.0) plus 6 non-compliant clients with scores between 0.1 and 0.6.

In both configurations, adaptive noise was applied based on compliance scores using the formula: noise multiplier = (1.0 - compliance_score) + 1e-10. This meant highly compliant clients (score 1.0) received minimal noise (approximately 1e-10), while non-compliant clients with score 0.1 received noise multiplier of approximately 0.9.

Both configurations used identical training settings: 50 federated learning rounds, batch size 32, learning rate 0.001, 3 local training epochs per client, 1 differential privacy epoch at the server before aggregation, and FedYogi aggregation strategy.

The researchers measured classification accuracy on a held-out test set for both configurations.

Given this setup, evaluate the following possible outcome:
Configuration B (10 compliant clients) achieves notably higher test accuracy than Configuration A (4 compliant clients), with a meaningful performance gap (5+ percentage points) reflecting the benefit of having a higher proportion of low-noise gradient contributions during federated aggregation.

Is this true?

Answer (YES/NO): NO